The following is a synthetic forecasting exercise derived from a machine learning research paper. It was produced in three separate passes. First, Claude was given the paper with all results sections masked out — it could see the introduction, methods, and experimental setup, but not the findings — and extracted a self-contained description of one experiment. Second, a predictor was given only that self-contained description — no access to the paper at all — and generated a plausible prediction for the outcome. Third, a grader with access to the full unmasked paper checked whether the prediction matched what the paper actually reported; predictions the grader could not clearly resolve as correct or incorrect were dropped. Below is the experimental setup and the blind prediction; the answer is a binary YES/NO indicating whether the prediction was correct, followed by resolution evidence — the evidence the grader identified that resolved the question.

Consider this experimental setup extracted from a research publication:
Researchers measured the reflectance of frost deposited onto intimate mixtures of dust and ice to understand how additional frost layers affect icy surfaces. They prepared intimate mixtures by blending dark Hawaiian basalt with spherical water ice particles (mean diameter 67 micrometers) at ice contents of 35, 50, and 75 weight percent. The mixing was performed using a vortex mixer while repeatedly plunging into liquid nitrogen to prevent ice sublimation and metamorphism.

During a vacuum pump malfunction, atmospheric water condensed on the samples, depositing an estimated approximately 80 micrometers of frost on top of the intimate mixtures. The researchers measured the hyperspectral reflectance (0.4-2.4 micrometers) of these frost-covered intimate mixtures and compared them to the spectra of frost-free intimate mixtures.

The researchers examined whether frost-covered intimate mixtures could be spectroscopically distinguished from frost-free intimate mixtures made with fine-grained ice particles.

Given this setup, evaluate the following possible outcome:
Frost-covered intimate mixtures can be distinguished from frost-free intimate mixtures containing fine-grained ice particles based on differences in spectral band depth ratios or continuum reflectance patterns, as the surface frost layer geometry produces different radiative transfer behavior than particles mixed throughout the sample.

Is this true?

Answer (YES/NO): YES